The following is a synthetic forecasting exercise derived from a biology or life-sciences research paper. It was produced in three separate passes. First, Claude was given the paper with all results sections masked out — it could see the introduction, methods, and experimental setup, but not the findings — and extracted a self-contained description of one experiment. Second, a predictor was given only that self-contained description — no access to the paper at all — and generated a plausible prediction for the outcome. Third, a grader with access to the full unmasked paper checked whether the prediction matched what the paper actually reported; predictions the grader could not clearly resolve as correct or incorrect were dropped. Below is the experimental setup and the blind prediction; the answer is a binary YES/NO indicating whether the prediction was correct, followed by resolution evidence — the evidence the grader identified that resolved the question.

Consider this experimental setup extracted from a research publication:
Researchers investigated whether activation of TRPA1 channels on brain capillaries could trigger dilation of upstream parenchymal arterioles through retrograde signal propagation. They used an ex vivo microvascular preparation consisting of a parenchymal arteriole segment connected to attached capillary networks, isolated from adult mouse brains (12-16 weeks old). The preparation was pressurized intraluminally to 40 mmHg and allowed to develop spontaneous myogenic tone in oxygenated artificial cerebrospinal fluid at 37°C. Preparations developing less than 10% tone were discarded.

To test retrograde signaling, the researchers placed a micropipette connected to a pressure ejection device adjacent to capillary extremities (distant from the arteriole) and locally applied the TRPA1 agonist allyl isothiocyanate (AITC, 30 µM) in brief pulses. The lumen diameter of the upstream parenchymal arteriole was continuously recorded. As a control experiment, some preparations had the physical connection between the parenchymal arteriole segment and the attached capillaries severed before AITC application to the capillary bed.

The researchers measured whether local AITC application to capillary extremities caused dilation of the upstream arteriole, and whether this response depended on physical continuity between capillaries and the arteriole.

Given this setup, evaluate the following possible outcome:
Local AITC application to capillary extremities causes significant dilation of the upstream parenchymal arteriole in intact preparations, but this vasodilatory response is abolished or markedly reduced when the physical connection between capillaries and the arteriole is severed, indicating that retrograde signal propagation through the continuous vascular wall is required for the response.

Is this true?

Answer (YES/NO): YES